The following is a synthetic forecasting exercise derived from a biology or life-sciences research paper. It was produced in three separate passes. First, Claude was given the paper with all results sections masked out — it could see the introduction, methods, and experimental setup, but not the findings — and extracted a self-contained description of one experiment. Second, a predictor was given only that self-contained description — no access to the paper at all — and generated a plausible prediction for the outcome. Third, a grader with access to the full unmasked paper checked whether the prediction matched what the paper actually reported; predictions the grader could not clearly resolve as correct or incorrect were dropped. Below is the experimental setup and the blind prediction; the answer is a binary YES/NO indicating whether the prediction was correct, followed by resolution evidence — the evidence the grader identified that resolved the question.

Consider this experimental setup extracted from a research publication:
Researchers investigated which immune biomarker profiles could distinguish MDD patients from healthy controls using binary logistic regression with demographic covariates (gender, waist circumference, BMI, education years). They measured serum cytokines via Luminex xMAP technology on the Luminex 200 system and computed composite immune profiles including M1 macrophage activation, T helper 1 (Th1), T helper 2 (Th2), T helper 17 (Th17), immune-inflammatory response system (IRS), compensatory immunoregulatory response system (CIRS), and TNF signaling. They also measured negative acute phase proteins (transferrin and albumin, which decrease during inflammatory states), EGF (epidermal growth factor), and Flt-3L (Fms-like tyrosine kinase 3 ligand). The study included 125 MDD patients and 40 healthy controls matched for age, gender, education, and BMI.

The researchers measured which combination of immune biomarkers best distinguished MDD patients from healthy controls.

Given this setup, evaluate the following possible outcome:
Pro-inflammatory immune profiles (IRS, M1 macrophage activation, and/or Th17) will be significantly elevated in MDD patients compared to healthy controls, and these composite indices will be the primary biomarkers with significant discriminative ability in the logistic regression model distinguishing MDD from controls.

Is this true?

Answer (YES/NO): NO